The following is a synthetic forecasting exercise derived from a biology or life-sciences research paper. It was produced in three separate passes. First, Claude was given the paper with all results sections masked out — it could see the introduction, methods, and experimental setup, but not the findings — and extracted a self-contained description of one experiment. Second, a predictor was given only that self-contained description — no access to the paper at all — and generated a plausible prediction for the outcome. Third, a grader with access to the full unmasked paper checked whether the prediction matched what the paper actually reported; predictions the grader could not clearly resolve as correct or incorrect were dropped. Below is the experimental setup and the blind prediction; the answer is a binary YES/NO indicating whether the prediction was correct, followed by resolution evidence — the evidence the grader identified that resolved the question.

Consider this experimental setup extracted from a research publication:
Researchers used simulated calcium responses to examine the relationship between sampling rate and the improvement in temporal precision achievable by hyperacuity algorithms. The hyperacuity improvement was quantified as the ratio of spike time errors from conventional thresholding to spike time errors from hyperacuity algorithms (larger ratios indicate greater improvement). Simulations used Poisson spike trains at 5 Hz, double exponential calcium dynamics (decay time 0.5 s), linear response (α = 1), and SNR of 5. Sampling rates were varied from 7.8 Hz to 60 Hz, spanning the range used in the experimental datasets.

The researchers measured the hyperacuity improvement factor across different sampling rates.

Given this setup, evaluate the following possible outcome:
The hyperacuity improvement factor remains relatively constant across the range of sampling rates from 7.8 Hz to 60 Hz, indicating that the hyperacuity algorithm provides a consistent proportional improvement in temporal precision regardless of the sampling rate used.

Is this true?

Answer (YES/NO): NO